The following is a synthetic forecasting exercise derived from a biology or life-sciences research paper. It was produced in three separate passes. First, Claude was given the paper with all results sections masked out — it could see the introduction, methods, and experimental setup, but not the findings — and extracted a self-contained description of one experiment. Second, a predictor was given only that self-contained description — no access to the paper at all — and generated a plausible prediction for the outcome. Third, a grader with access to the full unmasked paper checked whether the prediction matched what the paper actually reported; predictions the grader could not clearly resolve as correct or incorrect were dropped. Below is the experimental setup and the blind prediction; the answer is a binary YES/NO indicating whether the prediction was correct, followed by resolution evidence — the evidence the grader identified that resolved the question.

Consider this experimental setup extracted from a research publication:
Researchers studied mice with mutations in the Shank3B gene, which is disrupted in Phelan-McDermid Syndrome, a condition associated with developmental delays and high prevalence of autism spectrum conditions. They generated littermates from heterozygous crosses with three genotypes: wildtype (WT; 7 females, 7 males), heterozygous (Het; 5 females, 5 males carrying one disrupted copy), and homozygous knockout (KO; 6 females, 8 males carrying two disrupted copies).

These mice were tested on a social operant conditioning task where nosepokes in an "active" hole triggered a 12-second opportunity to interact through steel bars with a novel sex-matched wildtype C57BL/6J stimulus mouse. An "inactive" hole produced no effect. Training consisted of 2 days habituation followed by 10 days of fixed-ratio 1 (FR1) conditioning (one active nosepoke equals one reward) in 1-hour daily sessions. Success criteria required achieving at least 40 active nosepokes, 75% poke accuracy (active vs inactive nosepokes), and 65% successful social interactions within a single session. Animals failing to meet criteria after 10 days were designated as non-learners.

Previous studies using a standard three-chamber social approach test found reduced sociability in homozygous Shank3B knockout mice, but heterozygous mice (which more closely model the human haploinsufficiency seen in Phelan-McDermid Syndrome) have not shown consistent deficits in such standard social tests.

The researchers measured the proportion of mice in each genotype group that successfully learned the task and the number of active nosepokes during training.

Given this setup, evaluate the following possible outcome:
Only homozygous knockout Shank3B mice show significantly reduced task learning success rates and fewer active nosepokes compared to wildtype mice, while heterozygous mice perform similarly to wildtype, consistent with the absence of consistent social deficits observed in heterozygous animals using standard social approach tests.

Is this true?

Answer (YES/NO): NO